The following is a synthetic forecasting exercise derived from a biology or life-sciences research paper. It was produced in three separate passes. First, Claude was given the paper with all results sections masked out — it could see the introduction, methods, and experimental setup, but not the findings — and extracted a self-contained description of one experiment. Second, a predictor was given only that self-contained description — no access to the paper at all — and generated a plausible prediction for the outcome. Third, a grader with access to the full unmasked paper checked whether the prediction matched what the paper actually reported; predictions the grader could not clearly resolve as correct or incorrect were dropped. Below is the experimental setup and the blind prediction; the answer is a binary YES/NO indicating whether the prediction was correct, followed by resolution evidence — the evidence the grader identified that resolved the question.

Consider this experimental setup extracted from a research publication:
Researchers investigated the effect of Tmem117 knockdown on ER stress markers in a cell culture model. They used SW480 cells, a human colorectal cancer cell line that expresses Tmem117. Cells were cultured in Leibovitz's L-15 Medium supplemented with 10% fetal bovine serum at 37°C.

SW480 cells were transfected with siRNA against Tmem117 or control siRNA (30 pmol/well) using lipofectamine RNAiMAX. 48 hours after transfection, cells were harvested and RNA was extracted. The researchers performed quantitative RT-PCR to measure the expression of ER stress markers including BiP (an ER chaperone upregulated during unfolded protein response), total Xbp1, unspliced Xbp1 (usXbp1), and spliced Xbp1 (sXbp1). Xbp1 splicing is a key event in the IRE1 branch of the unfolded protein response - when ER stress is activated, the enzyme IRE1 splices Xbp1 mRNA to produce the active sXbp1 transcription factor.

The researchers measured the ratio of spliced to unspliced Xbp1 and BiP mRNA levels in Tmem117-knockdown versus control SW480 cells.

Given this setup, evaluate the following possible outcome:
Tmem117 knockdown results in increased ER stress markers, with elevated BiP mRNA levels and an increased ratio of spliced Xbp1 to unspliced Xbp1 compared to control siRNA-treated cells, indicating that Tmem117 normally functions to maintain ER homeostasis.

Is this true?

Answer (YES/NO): YES